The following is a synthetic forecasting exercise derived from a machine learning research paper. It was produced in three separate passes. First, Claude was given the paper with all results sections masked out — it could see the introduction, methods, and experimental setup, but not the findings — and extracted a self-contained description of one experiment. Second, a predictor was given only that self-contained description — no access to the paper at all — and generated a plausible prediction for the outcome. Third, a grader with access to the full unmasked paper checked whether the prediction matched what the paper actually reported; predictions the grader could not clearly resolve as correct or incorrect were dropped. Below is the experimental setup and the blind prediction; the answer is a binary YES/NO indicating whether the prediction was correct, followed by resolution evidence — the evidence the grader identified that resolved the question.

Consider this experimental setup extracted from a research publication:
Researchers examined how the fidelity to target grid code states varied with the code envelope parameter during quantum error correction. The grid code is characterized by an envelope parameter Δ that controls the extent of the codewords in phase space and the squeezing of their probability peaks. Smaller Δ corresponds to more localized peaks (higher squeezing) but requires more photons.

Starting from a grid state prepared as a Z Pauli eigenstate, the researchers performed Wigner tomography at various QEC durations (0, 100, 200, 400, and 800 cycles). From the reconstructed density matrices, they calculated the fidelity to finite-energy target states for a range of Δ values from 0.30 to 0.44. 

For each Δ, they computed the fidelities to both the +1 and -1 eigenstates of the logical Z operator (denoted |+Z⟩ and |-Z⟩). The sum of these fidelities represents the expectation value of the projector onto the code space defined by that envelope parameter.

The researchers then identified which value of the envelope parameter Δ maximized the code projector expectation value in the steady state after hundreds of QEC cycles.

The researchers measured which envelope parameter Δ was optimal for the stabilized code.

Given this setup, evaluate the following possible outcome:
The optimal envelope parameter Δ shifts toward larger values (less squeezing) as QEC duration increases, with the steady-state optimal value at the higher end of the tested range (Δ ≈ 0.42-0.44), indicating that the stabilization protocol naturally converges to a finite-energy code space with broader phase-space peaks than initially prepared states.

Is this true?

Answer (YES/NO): NO